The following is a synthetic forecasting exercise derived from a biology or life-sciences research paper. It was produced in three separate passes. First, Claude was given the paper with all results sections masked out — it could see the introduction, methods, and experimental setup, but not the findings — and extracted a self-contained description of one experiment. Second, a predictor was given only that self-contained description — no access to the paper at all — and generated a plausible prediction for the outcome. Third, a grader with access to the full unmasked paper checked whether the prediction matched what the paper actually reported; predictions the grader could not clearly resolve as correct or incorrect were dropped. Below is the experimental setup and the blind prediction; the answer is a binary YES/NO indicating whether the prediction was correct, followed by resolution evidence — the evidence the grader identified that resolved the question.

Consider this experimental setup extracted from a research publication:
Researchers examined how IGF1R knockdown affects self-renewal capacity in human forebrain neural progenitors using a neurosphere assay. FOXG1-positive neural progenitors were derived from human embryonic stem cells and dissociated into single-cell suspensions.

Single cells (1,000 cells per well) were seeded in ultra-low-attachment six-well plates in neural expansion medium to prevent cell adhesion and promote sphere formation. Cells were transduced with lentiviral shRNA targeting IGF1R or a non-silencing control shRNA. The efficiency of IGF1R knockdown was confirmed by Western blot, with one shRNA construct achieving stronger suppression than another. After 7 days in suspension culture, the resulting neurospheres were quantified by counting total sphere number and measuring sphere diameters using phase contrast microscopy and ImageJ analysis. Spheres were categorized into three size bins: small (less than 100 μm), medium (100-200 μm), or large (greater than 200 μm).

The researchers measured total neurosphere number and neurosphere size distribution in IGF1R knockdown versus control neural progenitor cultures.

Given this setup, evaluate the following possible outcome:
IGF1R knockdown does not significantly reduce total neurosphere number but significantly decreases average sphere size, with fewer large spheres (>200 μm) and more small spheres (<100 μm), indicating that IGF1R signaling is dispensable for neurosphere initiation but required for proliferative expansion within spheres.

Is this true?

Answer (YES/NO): YES